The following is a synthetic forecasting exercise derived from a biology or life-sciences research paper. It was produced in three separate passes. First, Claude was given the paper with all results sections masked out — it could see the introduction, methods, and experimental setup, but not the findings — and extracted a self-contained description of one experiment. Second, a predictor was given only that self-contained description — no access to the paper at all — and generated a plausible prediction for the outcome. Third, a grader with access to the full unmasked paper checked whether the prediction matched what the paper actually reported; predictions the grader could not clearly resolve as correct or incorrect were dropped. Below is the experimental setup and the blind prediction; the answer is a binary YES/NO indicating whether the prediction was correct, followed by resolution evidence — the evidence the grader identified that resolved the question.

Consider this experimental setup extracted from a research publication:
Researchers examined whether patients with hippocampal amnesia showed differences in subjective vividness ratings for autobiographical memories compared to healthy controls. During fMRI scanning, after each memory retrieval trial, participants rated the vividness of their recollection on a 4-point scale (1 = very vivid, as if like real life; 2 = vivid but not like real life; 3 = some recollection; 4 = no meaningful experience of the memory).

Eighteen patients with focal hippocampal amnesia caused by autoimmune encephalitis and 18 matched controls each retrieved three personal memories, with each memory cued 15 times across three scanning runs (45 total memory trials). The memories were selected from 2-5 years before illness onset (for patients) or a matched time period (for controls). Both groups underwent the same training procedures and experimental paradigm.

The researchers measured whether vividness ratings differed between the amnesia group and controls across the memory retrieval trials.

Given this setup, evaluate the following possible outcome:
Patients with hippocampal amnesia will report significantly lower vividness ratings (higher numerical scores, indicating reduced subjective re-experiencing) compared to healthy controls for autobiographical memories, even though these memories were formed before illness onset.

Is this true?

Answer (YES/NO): NO